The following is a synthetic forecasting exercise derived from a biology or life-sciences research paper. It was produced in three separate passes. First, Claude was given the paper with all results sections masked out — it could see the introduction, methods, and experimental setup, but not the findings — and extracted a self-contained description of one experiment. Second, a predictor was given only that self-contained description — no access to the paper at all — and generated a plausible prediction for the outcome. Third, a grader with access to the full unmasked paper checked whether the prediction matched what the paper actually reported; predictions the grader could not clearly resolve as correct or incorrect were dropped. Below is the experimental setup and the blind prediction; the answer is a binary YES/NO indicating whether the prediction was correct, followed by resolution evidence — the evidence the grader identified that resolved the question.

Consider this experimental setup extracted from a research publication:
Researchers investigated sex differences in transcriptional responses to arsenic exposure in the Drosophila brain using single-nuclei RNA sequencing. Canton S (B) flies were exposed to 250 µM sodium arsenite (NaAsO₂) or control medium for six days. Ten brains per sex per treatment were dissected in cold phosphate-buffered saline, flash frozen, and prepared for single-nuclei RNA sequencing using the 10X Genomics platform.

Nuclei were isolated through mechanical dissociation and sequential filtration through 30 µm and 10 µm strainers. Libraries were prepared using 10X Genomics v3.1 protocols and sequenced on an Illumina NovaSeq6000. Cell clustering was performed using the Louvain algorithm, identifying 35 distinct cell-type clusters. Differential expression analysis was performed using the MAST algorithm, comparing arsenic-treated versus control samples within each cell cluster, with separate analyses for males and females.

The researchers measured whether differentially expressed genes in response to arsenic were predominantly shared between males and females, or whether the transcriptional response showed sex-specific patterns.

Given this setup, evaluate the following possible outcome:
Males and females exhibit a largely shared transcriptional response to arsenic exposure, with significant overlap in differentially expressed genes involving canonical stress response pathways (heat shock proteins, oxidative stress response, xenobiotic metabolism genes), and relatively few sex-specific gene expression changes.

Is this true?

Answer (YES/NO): NO